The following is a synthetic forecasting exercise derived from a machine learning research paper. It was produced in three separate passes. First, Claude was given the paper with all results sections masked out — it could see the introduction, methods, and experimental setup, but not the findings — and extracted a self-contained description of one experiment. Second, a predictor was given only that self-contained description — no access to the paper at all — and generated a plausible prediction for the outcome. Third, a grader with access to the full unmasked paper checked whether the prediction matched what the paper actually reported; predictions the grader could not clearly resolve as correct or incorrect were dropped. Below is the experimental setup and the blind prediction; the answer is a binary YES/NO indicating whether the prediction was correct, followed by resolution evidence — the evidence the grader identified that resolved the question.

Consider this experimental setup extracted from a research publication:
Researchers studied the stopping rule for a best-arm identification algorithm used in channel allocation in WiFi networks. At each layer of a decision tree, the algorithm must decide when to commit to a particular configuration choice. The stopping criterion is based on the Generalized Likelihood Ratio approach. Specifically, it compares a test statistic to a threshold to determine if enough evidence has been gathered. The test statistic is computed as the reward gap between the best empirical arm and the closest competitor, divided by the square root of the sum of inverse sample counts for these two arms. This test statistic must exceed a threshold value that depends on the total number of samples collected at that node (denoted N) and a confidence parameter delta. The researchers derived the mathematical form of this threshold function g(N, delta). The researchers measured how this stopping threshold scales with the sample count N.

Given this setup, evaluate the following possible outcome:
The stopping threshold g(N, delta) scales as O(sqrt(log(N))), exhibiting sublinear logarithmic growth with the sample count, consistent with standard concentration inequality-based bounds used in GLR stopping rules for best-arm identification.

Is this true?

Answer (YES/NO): NO